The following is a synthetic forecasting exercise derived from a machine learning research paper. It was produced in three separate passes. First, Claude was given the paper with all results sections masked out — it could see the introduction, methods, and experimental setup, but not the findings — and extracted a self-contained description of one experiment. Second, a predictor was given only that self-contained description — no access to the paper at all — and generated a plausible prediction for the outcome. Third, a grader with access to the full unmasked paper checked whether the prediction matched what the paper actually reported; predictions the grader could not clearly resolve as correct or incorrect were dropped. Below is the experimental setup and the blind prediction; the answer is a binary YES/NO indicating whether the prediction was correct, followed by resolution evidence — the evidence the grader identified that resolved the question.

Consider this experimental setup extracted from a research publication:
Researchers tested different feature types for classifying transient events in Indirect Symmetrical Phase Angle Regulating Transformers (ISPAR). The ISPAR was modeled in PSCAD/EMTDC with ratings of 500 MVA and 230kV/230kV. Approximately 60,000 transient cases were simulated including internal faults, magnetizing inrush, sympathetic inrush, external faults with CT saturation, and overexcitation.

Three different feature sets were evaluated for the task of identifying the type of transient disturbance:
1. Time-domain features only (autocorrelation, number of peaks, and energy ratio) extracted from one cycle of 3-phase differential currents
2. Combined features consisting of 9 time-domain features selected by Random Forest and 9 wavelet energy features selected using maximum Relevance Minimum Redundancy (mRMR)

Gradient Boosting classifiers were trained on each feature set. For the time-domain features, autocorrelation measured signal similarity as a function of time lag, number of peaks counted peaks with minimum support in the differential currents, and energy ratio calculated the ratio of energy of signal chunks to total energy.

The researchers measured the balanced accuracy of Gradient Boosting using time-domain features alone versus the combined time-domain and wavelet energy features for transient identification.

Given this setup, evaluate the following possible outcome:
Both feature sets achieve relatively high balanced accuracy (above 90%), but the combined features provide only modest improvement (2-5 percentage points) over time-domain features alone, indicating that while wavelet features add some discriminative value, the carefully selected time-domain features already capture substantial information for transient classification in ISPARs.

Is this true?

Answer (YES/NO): NO